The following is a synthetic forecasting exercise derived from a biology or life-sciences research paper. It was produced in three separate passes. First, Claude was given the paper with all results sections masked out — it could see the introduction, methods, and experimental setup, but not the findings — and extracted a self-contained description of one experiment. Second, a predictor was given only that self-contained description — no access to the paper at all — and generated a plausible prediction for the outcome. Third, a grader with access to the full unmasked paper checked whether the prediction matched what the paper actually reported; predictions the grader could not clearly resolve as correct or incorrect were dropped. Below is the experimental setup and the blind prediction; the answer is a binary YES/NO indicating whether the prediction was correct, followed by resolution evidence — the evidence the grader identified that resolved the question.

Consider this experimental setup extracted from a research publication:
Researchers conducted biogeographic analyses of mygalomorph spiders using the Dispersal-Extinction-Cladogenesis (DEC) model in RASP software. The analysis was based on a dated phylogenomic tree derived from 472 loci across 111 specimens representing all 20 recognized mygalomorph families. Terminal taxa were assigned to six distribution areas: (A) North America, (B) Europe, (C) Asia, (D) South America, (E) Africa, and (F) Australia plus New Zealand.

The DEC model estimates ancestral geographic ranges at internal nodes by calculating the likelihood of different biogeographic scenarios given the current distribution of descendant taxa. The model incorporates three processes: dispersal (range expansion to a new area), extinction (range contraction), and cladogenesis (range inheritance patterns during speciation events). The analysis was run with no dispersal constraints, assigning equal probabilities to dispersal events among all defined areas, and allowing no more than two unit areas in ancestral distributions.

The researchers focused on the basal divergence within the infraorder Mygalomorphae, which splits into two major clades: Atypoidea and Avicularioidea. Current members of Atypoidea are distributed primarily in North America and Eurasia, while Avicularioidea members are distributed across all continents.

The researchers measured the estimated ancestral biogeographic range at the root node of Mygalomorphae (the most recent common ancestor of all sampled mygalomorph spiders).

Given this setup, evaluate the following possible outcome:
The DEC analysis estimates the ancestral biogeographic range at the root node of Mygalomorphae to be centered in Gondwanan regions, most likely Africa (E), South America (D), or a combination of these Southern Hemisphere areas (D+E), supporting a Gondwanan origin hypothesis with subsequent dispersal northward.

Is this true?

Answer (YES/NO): NO